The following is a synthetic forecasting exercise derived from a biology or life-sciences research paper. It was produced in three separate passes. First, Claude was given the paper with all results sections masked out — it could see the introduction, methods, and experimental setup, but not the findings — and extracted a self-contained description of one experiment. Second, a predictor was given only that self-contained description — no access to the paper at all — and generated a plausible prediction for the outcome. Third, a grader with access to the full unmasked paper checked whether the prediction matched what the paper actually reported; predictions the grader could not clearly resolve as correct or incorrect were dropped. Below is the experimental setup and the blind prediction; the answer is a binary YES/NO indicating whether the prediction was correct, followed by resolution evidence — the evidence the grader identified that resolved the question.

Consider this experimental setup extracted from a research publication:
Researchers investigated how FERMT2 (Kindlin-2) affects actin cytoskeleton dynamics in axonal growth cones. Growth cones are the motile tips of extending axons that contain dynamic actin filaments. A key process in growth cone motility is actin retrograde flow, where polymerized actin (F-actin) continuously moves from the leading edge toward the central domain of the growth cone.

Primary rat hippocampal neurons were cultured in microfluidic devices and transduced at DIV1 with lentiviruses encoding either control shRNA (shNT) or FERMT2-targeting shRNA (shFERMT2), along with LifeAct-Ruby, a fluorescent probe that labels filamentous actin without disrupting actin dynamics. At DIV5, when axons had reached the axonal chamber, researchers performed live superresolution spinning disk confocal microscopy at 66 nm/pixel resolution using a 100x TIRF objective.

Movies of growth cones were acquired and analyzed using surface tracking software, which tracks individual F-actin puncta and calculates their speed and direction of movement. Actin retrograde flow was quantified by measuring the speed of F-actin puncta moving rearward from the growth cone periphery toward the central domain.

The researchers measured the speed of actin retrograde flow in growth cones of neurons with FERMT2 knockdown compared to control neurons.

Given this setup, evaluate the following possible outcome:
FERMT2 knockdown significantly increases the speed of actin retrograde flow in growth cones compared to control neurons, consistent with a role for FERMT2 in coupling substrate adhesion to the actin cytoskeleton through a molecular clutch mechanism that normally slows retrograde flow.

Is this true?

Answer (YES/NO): NO